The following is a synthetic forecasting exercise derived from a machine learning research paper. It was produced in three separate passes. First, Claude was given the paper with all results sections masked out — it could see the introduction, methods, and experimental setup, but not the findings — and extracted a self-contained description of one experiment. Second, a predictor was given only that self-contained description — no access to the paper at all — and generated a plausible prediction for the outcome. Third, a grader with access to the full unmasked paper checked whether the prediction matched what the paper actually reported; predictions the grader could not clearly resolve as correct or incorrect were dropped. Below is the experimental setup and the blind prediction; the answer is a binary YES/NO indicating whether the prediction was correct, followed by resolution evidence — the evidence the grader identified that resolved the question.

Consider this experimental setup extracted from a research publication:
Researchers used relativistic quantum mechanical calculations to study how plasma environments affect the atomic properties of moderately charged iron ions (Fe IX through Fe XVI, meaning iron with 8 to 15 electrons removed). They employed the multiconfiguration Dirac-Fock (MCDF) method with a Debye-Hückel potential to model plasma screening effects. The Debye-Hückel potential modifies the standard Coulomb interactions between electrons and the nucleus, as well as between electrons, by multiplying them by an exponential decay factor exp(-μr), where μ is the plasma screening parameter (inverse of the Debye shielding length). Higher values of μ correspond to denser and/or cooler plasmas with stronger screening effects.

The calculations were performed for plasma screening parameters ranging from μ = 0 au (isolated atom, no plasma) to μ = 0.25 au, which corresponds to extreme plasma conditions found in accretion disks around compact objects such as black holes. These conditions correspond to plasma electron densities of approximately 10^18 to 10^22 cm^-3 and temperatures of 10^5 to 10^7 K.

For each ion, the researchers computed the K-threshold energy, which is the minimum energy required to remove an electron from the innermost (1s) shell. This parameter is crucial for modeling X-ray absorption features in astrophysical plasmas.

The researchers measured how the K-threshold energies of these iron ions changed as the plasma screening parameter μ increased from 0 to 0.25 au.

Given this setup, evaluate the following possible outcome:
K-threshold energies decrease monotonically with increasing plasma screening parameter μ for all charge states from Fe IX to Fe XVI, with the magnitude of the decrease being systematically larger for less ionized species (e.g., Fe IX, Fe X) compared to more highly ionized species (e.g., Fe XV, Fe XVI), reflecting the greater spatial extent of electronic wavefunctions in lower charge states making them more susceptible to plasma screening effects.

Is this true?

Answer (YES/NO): NO